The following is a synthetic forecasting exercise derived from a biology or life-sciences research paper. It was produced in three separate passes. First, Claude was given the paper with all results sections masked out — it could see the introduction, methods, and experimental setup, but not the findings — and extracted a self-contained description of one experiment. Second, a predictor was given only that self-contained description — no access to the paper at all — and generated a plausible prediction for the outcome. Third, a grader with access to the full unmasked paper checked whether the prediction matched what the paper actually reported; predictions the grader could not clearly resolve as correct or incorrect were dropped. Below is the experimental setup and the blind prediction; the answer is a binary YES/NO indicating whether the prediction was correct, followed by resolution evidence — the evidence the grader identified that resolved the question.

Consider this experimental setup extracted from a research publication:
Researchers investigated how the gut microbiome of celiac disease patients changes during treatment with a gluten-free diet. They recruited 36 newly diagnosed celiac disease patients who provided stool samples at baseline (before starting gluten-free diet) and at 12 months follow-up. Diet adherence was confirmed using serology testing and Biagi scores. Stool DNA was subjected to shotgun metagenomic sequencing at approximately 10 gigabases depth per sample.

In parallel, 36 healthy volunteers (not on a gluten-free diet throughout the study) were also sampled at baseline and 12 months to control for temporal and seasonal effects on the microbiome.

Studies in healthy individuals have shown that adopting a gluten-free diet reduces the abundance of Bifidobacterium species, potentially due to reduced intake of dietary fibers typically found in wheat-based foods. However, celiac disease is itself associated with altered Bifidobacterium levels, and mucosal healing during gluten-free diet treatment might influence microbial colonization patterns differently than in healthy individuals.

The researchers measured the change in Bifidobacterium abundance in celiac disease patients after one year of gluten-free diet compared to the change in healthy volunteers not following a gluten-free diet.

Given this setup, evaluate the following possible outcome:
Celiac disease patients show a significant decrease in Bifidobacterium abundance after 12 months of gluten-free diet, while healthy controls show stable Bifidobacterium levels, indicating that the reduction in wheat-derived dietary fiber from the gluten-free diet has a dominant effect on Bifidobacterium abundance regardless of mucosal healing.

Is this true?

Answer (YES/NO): YES